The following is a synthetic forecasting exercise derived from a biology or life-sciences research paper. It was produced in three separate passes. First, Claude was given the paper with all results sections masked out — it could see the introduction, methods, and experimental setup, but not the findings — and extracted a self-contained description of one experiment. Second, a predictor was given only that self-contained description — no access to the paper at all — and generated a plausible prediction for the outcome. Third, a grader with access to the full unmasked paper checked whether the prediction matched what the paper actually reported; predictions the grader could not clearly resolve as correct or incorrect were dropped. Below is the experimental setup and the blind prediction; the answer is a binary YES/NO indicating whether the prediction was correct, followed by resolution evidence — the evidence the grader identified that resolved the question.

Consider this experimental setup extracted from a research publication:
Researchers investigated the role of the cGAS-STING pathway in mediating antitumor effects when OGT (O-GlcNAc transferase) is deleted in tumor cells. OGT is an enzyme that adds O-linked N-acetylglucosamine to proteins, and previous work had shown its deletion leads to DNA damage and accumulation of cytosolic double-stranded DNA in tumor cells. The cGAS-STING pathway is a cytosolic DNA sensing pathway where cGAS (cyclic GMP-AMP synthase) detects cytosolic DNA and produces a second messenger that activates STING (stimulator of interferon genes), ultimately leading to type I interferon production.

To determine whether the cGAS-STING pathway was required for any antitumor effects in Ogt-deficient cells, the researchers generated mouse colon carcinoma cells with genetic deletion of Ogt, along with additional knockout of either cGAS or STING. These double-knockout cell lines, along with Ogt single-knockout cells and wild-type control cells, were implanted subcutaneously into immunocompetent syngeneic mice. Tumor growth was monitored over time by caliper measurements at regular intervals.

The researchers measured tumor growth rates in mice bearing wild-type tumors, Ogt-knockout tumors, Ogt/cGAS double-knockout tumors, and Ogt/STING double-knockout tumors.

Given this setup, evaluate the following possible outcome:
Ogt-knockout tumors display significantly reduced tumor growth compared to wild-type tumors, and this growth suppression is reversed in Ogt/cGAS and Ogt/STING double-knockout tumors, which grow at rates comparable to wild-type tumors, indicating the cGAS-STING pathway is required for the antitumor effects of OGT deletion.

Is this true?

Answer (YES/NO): YES